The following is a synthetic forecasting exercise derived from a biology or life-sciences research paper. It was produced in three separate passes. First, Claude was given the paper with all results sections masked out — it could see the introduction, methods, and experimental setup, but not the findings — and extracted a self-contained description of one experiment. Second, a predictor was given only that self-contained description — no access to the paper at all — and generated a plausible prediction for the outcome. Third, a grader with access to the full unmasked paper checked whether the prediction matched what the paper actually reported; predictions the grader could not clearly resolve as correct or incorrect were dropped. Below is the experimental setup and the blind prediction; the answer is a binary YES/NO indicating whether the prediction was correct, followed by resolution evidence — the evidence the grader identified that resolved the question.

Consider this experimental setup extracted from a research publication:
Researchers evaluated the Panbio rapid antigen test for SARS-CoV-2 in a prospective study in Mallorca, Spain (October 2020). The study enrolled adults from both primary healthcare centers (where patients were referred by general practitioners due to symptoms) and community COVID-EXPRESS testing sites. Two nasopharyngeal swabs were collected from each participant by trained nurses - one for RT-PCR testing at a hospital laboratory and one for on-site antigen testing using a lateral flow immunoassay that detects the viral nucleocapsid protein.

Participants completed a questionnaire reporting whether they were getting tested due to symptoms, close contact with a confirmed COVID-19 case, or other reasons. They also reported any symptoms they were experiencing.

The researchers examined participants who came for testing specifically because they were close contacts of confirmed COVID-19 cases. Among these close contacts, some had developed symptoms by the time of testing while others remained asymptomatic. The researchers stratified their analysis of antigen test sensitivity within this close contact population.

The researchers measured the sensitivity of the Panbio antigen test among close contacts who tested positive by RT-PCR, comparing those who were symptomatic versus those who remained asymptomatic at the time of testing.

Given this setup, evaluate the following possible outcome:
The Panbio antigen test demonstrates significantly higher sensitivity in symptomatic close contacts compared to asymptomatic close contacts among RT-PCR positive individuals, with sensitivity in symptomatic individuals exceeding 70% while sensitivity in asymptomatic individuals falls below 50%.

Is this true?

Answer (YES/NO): NO